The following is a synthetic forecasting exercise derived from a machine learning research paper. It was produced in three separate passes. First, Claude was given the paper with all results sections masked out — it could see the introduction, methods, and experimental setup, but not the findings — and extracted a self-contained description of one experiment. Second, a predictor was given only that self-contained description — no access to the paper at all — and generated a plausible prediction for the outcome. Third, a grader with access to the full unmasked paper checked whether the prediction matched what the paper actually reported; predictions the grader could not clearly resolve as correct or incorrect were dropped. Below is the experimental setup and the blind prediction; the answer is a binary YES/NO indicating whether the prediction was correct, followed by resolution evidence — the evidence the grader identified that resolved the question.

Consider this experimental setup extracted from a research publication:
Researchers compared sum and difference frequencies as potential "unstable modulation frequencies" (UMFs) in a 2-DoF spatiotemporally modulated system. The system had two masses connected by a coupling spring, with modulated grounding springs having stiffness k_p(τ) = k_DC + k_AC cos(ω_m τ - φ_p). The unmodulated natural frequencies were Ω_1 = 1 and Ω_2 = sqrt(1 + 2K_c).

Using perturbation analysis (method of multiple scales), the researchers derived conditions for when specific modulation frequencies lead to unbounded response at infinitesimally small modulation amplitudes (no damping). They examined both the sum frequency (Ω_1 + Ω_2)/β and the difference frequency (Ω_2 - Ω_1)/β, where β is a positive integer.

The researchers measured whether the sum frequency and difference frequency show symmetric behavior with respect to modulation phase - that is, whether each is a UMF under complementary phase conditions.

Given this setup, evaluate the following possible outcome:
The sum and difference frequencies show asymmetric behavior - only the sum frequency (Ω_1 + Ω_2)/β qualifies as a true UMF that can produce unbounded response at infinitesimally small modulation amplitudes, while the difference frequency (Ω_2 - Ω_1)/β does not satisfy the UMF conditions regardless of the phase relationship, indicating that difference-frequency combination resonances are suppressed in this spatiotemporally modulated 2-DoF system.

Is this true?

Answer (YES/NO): YES